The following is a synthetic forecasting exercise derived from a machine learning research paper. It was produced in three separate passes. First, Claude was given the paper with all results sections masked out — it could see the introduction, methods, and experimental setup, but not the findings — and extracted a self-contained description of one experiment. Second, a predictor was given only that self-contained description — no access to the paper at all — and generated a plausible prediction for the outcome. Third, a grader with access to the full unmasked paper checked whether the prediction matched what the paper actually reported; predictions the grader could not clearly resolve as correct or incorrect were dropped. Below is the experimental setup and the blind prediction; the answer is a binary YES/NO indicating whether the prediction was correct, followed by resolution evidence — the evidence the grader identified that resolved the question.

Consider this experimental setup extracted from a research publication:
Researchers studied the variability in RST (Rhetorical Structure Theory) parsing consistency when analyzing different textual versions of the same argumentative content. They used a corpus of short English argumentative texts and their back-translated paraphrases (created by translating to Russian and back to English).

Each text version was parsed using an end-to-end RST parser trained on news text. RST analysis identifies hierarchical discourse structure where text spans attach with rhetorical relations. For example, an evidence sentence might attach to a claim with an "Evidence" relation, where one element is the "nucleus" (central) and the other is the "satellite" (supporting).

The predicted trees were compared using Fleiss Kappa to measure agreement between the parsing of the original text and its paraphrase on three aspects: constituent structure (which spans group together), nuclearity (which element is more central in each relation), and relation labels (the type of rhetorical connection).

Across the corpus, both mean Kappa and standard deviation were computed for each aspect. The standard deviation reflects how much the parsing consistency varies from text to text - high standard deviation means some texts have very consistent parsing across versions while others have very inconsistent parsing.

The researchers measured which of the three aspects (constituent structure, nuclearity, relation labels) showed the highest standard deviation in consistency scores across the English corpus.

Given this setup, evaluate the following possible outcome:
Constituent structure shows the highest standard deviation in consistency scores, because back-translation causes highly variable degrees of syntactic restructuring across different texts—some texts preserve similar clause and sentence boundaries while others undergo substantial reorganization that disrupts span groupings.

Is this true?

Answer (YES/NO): NO